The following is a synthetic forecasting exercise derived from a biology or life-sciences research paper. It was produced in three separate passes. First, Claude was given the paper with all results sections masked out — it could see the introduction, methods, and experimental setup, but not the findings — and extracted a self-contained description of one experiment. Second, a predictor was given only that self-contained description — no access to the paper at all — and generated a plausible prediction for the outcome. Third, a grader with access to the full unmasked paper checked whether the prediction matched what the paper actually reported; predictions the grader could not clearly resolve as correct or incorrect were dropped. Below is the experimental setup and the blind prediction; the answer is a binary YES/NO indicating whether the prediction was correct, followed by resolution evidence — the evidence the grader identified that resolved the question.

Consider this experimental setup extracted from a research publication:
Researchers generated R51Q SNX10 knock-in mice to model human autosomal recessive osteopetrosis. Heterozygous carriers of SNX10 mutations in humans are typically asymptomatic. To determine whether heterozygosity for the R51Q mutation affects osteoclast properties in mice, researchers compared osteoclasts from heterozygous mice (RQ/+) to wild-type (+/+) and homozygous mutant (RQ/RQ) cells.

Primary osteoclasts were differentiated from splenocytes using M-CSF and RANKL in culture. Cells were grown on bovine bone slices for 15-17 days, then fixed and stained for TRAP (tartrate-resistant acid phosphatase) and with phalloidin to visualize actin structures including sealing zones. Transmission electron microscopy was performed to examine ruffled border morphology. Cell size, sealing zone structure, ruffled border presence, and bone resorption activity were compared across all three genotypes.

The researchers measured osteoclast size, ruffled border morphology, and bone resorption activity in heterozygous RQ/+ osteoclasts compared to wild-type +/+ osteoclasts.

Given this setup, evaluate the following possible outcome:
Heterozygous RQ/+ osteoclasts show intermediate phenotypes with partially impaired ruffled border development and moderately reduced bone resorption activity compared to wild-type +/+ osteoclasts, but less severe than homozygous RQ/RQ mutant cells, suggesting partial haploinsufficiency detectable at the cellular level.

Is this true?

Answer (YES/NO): NO